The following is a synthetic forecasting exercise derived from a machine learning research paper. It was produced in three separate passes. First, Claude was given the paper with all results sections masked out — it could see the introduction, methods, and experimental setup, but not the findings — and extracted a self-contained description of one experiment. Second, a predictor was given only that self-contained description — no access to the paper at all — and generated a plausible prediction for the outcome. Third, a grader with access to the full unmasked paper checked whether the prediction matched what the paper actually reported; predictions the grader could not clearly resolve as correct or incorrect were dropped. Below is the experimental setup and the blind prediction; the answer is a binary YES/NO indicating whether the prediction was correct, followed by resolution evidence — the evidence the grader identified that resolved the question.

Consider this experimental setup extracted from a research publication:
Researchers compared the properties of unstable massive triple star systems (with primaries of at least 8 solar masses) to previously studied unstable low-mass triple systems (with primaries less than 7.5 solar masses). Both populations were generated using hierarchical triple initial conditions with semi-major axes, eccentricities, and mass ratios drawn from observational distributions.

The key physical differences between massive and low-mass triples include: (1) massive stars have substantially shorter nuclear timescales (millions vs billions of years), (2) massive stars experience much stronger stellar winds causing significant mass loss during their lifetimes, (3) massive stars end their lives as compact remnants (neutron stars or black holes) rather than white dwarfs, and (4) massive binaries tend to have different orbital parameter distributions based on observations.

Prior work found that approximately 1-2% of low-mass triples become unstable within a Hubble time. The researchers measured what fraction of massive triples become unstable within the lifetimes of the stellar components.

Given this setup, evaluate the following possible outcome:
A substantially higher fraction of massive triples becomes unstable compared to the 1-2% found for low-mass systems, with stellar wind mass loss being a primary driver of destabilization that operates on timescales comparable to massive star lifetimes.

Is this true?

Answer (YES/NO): NO